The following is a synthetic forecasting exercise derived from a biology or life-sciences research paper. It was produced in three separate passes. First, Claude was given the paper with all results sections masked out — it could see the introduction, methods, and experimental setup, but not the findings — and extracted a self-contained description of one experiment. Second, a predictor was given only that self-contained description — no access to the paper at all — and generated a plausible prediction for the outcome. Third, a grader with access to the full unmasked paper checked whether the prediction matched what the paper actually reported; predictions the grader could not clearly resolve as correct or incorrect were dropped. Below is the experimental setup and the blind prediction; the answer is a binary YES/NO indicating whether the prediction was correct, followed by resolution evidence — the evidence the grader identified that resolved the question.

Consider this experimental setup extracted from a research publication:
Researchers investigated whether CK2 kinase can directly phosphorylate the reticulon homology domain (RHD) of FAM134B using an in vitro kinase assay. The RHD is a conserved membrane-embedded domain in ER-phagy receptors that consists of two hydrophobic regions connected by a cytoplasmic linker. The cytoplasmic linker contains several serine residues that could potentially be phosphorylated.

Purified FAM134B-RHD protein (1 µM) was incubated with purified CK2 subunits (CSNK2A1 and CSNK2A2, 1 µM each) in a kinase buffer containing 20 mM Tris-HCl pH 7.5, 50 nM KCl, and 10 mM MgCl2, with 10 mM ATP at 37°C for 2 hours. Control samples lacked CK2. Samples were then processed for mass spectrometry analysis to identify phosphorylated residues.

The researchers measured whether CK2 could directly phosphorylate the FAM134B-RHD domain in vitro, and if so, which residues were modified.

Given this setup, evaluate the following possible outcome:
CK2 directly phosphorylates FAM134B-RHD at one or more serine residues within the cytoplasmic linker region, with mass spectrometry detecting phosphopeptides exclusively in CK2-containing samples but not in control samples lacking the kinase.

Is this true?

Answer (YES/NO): YES